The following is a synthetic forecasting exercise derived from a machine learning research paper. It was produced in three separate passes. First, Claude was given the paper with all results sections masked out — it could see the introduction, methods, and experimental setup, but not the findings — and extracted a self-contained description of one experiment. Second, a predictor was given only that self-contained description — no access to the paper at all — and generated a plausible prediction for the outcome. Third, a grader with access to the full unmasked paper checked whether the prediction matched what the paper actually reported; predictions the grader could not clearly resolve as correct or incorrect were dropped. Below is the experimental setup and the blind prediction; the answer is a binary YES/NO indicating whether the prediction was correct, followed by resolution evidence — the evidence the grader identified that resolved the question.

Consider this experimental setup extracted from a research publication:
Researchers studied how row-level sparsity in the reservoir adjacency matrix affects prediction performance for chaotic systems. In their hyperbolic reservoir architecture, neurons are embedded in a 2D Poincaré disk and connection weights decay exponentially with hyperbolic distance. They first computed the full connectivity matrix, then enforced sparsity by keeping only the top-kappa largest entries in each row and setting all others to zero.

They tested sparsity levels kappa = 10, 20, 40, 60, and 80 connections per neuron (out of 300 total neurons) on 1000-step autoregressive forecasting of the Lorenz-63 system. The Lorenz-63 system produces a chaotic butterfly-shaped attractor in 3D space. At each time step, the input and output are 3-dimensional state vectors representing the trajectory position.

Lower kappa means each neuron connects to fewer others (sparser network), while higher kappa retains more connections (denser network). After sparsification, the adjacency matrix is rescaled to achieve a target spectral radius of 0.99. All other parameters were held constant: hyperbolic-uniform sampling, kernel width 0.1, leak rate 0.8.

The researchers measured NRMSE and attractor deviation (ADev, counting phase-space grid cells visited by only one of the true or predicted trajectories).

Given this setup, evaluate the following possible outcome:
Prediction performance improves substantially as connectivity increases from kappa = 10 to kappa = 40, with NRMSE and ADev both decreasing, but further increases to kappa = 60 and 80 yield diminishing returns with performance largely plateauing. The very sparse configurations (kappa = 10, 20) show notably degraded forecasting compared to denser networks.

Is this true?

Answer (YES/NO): NO